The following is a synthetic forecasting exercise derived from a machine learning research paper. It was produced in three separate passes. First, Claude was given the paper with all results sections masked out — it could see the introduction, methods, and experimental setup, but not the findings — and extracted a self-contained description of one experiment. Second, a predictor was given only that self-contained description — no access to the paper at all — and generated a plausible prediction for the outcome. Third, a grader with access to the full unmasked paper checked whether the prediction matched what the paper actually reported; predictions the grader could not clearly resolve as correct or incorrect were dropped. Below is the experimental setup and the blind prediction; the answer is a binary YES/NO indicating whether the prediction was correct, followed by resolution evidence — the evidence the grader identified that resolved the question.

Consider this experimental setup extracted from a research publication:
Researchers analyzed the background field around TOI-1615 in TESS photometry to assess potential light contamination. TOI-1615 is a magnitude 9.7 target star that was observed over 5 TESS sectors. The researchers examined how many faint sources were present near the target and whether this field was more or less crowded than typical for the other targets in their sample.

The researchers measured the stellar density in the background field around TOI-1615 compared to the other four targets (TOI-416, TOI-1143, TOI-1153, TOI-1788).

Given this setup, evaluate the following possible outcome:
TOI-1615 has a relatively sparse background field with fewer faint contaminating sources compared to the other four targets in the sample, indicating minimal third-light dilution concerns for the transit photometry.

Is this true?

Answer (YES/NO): NO